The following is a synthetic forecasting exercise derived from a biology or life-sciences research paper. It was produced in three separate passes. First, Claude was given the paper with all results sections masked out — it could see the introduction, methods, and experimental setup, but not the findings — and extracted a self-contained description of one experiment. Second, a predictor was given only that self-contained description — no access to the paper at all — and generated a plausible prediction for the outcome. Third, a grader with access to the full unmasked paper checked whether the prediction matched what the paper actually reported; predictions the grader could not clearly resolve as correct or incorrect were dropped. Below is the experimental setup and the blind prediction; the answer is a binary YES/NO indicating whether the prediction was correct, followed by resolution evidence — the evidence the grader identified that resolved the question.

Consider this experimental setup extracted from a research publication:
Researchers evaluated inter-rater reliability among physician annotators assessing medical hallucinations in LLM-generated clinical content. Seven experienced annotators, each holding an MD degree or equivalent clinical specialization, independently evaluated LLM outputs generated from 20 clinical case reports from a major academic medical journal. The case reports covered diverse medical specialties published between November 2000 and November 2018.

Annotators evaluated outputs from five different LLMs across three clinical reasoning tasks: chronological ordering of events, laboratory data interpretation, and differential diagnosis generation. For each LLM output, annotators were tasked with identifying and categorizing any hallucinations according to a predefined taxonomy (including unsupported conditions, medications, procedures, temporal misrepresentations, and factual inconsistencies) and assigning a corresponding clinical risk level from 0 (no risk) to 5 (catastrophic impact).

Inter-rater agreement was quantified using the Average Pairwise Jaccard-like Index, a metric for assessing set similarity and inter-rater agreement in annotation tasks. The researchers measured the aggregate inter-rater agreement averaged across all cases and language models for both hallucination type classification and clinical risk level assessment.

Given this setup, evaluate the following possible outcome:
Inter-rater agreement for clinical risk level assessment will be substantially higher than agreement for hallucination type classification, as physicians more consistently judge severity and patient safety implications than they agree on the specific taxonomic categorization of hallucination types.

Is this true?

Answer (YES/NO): NO